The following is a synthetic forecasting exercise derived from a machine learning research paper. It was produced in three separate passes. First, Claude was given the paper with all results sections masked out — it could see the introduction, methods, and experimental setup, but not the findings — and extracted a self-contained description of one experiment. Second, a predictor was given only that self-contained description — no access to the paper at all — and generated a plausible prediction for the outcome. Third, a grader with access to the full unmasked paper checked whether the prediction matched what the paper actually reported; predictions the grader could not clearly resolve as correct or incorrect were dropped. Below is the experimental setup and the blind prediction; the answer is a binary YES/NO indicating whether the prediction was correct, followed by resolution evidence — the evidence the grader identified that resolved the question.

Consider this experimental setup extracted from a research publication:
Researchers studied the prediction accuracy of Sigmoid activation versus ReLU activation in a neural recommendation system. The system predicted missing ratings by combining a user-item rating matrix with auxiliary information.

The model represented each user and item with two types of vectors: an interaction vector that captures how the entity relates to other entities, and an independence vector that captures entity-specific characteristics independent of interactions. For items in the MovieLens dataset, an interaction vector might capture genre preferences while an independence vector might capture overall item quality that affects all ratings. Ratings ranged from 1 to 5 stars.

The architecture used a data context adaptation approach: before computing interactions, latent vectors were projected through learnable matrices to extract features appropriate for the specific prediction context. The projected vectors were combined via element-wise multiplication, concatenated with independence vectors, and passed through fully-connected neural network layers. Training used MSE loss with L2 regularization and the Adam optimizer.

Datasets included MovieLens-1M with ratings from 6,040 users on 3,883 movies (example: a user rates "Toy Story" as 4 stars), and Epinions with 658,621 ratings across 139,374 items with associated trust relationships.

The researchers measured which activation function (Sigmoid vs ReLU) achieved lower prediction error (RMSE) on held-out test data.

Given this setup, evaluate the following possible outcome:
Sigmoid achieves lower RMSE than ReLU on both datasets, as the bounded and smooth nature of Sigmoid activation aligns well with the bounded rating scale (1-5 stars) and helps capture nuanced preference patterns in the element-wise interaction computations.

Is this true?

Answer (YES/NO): NO